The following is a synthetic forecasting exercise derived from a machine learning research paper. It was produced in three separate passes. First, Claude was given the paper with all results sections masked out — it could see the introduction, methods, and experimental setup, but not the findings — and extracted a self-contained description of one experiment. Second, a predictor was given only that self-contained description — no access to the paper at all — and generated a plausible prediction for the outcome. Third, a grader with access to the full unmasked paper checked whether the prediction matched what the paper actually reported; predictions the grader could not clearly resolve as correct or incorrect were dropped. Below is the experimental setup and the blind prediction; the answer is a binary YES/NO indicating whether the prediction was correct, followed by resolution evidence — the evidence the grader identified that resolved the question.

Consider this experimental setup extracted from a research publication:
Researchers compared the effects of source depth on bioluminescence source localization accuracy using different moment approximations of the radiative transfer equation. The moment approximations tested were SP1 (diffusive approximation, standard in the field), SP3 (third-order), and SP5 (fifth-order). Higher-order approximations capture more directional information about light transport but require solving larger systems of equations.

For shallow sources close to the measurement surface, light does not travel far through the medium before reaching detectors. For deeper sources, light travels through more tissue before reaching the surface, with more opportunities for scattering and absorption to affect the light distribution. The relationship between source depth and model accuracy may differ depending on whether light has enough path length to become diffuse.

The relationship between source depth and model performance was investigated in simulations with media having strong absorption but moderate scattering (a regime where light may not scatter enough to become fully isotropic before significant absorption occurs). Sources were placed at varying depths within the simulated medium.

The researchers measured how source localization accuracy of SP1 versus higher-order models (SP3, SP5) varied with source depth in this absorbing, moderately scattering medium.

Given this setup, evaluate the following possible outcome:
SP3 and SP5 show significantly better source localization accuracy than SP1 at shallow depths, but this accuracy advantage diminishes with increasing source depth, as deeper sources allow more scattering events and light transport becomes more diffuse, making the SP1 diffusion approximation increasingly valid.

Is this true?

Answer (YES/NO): NO